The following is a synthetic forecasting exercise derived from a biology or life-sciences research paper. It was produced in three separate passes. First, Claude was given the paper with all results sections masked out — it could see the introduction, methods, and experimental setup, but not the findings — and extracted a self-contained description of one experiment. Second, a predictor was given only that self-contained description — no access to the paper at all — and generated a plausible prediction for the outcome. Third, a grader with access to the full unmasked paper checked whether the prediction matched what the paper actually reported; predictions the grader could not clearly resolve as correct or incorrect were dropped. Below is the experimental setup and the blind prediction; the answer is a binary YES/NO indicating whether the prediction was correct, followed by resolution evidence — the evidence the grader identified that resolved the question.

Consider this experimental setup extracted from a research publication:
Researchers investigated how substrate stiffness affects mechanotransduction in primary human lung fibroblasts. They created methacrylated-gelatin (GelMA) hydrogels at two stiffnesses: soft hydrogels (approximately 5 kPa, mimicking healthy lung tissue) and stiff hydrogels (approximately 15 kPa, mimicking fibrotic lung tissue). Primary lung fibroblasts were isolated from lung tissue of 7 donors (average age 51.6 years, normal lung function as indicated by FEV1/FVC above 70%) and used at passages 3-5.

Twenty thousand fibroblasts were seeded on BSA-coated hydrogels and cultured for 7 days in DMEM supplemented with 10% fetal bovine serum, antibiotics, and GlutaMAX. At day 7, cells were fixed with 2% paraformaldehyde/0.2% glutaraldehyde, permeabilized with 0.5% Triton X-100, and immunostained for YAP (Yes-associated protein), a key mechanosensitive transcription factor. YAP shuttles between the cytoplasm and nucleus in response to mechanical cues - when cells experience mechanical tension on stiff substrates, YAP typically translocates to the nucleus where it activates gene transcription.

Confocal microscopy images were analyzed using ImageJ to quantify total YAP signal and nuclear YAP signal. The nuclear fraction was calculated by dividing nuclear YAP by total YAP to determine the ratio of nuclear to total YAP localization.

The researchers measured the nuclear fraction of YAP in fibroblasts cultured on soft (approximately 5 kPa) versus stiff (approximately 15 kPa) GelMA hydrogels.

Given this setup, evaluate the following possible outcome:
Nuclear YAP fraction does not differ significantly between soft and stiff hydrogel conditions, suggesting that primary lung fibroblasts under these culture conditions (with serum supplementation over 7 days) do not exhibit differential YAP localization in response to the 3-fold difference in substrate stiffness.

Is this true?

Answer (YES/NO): NO